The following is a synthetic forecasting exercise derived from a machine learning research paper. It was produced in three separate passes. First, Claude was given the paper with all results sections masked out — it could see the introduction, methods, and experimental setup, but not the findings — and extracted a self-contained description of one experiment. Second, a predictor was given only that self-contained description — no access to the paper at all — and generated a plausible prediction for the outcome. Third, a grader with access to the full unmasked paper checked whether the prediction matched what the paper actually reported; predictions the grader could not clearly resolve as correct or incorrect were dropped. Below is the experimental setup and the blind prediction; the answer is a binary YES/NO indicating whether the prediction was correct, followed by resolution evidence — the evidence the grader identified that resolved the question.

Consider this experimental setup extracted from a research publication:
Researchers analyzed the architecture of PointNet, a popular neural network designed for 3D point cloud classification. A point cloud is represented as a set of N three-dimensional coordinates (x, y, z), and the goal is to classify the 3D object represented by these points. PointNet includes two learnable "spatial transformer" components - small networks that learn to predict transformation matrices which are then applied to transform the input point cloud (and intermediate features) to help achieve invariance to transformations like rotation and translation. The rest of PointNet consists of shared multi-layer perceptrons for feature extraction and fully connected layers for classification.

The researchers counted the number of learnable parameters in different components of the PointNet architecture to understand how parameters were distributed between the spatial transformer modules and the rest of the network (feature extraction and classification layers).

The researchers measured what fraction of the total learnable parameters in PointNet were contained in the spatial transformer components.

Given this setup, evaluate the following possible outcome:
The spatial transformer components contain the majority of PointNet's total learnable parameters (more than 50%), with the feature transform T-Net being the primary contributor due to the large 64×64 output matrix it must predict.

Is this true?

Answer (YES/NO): YES